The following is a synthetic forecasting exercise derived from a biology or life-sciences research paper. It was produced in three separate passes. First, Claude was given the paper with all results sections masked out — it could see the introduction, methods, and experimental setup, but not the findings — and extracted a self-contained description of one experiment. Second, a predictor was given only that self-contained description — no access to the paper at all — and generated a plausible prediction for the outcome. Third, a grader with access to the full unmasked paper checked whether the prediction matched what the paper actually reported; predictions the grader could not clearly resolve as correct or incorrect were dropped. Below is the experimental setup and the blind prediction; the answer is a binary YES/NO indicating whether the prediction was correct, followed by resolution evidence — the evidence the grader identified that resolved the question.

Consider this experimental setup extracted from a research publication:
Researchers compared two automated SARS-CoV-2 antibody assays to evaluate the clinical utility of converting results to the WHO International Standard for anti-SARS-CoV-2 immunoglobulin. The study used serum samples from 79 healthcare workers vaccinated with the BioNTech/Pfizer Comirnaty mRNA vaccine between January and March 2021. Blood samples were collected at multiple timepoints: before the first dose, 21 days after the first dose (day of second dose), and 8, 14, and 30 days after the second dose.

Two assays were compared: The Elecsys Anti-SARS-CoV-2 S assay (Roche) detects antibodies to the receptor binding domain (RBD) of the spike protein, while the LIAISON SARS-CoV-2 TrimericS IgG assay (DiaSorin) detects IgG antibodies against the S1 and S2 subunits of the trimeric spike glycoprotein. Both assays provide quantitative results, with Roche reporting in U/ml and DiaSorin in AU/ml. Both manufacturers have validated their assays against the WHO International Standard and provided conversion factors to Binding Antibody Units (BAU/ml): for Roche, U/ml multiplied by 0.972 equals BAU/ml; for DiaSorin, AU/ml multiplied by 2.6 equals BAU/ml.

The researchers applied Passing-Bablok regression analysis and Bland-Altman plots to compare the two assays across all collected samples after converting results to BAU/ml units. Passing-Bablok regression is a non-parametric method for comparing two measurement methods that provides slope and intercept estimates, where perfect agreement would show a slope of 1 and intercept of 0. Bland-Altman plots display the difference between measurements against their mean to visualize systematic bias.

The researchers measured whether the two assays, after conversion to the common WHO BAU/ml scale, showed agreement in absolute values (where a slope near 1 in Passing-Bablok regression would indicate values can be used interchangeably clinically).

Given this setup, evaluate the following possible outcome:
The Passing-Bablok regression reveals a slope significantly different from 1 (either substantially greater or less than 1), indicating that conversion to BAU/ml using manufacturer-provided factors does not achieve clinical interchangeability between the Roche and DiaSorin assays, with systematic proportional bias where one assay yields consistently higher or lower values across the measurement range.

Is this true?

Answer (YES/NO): NO